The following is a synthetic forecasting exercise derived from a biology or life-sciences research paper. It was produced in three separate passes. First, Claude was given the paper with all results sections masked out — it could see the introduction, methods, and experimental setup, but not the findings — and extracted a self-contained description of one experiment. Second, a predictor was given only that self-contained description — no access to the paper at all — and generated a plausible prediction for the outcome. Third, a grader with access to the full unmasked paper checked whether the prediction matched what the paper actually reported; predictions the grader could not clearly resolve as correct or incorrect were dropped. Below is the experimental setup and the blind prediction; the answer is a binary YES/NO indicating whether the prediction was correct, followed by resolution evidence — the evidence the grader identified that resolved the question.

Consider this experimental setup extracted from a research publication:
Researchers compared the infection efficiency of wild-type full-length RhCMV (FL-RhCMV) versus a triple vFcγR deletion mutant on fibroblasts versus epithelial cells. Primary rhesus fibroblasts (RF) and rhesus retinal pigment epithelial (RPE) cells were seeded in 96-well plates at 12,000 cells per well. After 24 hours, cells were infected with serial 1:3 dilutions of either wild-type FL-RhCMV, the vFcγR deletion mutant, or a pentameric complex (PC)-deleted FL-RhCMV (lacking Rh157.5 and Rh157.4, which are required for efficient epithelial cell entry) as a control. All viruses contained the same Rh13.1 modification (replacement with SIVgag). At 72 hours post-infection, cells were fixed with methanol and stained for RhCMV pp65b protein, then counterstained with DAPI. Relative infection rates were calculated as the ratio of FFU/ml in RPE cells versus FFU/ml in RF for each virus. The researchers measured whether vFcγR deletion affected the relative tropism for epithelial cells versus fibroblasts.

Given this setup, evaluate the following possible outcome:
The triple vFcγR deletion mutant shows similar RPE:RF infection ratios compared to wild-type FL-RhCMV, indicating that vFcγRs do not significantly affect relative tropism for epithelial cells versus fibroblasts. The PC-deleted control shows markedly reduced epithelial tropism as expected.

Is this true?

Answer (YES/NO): YES